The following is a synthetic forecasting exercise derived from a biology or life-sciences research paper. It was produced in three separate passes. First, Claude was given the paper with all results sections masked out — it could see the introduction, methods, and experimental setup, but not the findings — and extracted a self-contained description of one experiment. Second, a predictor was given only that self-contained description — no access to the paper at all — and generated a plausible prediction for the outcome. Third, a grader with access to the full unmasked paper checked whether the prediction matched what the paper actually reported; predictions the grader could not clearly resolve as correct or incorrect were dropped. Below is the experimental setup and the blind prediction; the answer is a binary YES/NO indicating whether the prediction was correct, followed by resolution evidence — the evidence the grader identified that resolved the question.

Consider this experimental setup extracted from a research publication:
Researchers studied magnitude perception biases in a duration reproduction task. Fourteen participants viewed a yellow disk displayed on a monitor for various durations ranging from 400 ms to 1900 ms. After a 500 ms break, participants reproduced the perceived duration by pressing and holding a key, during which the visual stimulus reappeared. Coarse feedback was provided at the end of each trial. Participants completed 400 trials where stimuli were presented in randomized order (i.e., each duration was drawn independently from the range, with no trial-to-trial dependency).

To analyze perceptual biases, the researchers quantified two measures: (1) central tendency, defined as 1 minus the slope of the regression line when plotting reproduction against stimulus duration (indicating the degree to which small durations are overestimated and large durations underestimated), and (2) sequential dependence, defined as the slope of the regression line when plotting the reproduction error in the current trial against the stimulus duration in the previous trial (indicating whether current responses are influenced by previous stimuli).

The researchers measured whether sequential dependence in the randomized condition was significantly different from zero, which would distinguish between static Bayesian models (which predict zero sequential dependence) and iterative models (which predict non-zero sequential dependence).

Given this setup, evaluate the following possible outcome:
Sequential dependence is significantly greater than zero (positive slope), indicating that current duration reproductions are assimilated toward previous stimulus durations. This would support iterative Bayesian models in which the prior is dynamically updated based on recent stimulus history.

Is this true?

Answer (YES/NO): YES